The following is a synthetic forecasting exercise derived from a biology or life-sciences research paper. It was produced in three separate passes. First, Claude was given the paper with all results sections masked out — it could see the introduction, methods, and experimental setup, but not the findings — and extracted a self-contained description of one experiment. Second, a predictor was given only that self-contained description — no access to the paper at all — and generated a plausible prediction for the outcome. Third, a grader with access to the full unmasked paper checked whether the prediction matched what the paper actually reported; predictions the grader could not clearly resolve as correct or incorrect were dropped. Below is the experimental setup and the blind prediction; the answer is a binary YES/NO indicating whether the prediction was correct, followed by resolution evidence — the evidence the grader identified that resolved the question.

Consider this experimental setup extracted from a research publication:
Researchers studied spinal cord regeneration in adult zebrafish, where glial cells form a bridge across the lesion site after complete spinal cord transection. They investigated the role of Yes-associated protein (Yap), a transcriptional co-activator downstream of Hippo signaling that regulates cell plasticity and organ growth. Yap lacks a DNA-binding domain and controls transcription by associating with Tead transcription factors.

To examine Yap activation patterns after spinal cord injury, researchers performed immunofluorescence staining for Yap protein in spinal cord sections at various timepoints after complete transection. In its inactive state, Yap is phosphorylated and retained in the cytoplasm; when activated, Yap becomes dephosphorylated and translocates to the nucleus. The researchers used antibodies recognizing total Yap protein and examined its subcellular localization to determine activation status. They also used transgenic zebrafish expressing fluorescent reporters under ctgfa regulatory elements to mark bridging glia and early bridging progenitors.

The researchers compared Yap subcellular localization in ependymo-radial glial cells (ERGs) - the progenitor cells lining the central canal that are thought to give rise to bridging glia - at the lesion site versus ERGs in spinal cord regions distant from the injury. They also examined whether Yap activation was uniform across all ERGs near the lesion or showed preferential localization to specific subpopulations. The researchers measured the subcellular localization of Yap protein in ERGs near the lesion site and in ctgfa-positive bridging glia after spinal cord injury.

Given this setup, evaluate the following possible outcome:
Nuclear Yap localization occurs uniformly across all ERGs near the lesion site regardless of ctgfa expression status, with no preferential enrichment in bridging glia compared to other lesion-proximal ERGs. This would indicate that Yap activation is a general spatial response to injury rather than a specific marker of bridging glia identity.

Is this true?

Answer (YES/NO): NO